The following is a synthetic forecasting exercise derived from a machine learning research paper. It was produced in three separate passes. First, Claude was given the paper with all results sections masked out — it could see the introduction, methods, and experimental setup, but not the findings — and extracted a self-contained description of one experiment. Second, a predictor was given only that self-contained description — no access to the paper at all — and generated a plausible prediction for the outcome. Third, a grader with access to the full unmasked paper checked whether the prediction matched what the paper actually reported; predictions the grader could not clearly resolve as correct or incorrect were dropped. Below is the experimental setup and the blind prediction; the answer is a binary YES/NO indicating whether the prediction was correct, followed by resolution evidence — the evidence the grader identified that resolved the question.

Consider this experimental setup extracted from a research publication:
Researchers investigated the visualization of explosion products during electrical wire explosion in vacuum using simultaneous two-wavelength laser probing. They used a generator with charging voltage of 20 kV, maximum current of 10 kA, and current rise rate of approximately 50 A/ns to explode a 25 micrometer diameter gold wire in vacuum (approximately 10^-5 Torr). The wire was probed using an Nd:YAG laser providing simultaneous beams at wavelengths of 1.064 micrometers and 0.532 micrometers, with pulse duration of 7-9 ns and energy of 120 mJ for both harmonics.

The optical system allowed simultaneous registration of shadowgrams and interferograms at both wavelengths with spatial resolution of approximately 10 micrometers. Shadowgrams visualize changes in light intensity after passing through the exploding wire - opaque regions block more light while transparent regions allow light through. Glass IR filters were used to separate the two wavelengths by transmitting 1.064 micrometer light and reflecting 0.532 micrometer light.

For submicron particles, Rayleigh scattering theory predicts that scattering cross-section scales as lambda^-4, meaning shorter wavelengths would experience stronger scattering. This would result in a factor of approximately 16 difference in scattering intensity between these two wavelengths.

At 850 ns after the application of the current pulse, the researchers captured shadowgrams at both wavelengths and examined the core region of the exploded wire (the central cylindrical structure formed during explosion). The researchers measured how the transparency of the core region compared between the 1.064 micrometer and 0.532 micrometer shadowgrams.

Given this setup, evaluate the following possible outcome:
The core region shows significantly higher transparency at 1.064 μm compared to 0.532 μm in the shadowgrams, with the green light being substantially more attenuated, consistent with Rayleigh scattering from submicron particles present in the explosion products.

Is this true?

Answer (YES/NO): NO